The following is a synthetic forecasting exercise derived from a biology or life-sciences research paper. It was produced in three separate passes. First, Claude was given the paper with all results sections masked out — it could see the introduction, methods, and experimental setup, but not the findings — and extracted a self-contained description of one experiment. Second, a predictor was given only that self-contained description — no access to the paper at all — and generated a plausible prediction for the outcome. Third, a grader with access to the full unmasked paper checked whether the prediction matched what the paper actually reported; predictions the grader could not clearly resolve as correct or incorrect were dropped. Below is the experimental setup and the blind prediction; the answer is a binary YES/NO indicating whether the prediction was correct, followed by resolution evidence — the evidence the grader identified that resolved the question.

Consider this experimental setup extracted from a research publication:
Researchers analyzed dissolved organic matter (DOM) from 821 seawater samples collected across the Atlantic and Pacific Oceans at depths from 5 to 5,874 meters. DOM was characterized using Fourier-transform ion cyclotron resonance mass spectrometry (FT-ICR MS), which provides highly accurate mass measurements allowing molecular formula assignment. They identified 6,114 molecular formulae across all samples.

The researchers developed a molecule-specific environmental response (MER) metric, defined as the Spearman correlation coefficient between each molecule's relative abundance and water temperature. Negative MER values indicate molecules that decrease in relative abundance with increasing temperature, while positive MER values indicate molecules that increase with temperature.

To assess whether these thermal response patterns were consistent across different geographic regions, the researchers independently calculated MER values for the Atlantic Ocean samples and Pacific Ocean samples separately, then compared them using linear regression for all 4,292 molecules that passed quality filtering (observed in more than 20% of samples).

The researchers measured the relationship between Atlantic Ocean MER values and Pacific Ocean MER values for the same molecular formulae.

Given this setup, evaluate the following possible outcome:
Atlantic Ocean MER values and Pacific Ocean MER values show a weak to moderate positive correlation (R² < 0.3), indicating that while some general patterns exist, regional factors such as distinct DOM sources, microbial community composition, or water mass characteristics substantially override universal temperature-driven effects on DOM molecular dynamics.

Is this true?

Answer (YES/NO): NO